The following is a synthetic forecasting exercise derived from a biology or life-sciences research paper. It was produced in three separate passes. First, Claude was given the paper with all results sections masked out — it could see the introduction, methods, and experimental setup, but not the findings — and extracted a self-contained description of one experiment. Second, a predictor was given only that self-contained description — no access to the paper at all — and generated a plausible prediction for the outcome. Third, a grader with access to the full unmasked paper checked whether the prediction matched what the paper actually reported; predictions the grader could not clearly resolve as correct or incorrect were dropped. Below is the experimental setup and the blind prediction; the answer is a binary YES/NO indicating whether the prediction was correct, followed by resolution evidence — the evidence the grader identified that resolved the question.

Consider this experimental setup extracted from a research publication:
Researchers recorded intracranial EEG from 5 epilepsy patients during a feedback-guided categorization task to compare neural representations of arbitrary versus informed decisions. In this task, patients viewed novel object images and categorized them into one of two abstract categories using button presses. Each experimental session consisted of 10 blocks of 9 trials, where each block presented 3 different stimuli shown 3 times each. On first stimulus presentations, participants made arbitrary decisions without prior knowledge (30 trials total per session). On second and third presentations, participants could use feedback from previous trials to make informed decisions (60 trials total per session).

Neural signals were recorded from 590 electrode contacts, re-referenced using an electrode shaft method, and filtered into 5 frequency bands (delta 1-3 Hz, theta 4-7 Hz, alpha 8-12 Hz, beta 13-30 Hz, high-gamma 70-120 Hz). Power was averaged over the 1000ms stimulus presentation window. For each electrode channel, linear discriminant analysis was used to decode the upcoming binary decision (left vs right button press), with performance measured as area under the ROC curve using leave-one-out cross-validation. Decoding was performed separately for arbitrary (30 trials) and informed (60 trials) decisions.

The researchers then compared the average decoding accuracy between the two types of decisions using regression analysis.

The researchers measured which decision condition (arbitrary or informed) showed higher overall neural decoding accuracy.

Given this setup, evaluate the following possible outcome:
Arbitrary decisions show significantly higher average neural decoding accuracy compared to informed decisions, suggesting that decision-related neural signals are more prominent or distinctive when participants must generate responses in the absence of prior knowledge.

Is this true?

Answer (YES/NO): NO